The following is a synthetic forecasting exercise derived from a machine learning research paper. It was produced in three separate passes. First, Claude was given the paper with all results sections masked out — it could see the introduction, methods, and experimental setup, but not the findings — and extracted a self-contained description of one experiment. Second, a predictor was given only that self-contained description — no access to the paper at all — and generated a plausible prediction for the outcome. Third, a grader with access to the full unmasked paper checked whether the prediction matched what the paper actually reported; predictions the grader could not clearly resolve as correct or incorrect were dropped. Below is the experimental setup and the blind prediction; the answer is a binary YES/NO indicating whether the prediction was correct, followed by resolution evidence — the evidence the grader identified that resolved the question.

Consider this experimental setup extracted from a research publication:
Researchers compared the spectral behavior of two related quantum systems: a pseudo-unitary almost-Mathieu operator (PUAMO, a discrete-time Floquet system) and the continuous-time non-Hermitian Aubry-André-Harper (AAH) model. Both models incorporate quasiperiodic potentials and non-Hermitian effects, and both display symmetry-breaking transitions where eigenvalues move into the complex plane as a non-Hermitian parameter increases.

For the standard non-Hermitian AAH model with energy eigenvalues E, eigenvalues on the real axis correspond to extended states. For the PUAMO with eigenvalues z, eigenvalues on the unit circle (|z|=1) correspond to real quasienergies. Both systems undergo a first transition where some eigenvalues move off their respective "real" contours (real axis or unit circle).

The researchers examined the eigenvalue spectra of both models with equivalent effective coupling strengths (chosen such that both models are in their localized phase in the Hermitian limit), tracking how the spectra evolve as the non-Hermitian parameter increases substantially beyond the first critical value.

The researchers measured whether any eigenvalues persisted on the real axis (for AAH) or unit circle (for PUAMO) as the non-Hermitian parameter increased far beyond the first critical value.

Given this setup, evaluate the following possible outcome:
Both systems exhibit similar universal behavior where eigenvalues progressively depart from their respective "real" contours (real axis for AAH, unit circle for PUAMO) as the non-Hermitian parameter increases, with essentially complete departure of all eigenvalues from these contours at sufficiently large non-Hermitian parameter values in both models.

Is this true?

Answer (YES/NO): NO